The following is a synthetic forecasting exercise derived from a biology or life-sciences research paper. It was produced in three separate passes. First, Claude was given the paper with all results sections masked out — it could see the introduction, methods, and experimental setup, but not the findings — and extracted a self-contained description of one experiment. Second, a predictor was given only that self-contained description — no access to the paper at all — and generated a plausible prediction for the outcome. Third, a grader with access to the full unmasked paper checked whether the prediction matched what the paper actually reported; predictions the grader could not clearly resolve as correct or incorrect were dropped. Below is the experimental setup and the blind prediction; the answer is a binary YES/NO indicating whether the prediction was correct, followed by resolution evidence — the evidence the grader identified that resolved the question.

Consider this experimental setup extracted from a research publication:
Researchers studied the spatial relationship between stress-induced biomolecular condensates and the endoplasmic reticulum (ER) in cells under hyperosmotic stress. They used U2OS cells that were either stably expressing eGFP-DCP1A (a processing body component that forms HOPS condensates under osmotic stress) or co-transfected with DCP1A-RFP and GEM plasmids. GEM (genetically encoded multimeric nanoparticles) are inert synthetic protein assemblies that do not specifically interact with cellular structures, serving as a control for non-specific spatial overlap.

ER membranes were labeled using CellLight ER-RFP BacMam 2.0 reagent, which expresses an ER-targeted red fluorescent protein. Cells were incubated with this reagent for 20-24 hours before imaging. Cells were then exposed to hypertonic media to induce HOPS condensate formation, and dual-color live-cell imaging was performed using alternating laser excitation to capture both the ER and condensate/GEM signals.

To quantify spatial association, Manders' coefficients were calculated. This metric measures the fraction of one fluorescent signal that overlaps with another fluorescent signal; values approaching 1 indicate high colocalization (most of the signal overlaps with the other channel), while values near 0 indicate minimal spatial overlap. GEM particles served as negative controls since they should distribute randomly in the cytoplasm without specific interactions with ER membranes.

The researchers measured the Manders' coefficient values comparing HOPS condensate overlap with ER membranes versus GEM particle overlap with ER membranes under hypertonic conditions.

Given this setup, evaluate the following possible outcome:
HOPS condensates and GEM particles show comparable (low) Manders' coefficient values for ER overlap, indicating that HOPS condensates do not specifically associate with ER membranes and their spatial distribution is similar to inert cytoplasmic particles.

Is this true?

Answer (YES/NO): NO